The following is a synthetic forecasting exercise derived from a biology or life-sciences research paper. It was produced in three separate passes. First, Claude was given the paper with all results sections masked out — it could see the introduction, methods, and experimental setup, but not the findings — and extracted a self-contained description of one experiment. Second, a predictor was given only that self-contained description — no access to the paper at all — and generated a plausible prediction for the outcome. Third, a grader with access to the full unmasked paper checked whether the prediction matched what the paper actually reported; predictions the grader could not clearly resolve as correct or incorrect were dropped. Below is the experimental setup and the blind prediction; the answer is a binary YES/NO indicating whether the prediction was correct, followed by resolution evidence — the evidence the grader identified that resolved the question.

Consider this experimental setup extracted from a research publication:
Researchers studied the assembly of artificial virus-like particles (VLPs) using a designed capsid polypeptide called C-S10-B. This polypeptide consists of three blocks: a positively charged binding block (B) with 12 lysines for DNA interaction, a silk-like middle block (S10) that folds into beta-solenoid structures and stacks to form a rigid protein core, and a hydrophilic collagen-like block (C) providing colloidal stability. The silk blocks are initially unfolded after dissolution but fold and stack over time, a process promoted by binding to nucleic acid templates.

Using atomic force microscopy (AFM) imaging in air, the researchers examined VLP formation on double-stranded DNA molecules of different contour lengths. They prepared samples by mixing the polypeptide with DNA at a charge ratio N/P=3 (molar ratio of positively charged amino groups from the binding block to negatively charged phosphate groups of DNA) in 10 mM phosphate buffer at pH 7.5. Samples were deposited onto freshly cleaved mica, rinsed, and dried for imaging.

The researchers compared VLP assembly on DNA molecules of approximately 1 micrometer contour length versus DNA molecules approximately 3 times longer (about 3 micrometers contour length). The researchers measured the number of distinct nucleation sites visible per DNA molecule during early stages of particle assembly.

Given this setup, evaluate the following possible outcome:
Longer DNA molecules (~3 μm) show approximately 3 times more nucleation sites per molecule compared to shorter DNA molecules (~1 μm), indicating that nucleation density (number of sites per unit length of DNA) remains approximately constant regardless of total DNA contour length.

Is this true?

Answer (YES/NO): NO